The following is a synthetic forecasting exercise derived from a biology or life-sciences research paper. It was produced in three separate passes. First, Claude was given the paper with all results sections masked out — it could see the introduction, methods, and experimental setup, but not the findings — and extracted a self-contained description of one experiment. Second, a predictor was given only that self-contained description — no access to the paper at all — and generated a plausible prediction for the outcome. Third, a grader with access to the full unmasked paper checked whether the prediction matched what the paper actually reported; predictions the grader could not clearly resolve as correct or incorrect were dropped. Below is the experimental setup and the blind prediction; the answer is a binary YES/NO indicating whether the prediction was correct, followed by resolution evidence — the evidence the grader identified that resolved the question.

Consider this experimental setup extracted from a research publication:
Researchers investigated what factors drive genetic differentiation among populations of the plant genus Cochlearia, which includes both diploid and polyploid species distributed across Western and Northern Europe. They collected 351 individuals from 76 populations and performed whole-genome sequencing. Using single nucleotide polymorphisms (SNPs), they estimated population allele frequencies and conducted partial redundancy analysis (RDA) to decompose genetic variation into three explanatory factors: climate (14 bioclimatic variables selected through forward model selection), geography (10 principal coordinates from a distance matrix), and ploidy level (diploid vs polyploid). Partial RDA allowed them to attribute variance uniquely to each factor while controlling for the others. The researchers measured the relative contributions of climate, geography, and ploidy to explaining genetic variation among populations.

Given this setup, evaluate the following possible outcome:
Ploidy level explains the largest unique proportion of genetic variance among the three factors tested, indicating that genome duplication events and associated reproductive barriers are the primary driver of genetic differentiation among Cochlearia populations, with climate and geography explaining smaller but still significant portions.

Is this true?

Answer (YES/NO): NO